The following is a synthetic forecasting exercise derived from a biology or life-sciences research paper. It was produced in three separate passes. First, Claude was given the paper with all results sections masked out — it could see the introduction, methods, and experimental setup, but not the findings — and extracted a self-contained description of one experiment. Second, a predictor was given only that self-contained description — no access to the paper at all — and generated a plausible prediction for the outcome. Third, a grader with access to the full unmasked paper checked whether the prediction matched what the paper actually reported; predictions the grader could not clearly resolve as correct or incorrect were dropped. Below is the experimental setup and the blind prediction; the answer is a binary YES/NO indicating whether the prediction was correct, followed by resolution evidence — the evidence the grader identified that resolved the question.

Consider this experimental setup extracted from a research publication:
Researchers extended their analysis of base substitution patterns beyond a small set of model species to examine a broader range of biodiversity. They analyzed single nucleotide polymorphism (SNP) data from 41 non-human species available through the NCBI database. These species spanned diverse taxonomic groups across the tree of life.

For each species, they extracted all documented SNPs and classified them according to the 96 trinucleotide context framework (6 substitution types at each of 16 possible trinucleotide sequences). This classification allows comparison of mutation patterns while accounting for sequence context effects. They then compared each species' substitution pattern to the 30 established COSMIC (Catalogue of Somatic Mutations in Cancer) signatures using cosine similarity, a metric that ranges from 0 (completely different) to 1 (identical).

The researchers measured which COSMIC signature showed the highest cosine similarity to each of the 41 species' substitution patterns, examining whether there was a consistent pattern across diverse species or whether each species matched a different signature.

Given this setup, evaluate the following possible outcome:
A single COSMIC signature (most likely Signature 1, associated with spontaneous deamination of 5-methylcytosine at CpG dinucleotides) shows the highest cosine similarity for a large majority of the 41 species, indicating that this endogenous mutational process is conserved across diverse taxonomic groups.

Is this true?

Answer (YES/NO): NO